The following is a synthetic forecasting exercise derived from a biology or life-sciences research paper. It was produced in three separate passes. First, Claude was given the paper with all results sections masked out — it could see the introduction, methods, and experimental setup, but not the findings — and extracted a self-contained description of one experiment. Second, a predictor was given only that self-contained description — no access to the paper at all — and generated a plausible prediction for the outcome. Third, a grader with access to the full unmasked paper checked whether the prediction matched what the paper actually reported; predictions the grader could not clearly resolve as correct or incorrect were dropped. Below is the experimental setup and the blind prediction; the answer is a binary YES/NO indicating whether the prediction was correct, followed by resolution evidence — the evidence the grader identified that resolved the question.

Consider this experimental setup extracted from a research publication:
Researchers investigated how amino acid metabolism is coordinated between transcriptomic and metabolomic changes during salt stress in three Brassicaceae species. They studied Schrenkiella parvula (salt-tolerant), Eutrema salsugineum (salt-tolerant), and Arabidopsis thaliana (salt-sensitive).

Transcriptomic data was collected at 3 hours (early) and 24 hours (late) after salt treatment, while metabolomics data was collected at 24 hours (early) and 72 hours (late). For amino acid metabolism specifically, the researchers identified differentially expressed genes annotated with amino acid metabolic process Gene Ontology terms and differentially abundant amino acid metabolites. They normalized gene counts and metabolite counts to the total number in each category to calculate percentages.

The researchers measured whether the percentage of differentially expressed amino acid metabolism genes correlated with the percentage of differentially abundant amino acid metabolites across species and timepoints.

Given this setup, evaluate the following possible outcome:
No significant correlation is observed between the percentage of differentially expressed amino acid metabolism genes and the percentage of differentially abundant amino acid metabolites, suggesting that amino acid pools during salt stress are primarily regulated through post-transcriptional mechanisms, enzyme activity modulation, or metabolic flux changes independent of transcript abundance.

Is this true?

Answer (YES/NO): NO